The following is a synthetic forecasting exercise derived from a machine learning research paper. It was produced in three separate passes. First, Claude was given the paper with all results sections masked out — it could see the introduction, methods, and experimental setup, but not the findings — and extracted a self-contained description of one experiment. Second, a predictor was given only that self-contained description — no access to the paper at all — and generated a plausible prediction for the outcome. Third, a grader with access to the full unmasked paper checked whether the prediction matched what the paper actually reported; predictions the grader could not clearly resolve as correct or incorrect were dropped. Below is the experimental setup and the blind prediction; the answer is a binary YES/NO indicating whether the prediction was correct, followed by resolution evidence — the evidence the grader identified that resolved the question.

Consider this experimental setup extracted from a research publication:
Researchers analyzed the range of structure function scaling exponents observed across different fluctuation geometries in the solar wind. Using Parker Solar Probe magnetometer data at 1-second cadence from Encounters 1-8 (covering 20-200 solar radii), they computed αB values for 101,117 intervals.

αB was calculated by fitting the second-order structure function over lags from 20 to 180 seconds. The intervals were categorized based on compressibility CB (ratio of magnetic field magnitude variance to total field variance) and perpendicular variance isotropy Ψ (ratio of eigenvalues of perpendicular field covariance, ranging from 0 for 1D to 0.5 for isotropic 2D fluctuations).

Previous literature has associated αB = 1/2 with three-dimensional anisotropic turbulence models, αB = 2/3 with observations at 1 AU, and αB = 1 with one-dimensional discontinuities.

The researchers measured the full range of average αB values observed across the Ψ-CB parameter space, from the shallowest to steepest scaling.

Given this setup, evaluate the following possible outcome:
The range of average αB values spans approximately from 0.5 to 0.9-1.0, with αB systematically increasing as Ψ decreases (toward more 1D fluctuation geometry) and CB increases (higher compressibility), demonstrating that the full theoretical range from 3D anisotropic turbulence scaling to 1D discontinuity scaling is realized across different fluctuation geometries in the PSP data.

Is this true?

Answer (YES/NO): YES